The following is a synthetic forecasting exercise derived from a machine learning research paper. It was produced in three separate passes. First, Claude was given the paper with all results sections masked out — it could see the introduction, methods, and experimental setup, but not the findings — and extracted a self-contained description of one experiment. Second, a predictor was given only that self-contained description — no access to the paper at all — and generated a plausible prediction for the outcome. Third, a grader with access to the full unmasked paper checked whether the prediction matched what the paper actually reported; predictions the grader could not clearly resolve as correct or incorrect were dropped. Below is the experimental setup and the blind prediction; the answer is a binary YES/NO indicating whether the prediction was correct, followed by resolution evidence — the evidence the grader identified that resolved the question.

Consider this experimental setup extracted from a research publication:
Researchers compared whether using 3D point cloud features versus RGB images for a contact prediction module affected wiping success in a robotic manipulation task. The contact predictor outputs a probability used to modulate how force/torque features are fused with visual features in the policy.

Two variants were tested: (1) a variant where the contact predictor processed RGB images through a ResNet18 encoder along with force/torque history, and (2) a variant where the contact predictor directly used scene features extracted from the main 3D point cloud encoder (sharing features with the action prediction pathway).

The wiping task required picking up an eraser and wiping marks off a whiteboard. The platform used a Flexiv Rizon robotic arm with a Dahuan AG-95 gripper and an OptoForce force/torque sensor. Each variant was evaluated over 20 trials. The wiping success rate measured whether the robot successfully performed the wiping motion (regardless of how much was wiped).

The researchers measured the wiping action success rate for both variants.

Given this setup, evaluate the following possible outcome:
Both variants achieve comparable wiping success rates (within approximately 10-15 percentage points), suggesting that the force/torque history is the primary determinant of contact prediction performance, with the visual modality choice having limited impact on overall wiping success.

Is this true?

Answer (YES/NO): NO